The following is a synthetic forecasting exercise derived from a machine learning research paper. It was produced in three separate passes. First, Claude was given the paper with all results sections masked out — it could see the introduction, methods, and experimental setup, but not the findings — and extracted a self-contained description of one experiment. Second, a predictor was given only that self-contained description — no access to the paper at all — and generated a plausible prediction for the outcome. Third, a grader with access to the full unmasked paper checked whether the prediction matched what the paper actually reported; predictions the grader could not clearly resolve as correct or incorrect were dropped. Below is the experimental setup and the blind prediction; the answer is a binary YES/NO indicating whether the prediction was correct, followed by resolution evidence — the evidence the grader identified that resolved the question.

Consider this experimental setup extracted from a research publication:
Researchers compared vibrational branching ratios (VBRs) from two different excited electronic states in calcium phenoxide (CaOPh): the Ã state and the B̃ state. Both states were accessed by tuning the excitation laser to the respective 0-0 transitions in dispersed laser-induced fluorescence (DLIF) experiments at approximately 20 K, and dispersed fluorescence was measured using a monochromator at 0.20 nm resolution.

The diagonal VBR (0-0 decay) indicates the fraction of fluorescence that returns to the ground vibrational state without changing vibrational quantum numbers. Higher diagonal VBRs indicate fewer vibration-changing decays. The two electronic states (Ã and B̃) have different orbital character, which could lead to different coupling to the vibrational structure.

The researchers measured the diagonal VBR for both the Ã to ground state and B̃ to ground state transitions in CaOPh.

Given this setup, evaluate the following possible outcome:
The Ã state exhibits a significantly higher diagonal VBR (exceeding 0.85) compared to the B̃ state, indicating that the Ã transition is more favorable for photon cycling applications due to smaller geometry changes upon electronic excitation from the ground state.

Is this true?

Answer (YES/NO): NO